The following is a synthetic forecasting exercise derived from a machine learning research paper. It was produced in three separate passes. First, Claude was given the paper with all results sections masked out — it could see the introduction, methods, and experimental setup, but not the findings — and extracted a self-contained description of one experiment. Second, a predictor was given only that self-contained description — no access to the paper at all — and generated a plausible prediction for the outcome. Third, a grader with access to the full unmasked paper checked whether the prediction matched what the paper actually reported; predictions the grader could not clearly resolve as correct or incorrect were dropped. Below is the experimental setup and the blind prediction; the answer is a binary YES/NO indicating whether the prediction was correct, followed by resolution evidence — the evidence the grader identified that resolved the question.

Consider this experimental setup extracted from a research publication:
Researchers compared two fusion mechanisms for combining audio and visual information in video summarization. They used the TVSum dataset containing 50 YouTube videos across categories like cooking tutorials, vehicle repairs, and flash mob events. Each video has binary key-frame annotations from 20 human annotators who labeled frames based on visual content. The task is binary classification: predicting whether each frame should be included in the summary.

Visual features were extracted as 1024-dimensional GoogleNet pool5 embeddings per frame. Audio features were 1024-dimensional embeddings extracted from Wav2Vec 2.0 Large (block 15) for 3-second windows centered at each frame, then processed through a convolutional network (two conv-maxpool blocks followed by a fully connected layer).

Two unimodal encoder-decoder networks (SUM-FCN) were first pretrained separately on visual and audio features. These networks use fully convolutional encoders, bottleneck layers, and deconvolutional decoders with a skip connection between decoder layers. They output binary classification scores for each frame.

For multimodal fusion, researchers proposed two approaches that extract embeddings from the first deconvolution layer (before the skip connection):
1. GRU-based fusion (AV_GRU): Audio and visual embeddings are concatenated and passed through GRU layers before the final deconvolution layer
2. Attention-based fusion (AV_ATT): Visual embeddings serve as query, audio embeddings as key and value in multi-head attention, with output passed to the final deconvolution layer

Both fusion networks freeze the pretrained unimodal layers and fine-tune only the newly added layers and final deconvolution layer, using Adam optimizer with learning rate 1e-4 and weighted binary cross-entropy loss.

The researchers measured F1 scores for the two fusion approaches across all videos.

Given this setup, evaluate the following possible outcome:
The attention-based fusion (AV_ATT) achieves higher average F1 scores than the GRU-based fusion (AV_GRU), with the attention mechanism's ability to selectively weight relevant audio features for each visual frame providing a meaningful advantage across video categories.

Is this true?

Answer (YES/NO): NO